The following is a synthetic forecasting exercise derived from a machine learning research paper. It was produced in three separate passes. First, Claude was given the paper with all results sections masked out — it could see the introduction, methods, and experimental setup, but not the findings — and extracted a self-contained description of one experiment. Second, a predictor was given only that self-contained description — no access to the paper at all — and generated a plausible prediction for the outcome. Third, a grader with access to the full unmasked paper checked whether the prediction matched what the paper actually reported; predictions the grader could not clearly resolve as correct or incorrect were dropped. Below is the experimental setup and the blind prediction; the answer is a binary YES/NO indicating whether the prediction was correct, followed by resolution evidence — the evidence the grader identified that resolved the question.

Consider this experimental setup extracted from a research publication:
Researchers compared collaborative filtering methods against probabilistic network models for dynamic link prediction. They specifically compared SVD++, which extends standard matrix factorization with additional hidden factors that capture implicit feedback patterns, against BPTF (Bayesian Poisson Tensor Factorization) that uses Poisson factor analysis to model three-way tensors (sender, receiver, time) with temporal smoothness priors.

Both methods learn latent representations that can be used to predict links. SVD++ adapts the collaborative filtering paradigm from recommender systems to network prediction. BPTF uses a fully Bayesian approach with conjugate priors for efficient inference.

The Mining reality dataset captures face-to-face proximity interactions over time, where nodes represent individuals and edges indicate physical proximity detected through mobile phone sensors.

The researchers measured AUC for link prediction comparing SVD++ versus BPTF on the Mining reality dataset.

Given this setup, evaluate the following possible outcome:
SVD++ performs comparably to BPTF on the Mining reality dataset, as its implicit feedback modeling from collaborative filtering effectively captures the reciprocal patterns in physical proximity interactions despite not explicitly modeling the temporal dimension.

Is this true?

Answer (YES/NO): NO